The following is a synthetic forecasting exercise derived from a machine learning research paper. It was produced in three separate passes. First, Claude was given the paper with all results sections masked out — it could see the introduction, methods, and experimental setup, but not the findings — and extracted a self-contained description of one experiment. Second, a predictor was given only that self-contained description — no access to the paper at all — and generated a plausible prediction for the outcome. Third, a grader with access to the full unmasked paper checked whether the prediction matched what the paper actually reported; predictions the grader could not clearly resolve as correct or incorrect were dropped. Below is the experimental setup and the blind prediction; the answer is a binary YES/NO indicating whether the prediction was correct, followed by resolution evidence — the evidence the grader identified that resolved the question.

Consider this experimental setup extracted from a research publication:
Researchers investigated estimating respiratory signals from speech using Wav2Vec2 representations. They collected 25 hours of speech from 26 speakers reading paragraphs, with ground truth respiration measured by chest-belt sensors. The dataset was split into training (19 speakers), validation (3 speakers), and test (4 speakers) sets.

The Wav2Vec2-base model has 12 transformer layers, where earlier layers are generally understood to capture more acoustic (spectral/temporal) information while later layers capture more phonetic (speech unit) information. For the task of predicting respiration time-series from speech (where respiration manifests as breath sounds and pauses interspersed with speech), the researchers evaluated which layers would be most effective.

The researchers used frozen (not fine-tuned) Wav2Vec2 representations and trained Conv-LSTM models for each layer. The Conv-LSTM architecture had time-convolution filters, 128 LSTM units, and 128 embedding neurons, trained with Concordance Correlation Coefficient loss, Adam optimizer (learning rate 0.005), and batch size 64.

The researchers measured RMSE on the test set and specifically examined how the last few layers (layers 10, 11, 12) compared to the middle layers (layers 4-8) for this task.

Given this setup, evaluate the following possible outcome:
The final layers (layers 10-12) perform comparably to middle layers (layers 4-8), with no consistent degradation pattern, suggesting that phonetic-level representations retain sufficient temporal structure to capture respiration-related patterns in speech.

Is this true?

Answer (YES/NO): NO